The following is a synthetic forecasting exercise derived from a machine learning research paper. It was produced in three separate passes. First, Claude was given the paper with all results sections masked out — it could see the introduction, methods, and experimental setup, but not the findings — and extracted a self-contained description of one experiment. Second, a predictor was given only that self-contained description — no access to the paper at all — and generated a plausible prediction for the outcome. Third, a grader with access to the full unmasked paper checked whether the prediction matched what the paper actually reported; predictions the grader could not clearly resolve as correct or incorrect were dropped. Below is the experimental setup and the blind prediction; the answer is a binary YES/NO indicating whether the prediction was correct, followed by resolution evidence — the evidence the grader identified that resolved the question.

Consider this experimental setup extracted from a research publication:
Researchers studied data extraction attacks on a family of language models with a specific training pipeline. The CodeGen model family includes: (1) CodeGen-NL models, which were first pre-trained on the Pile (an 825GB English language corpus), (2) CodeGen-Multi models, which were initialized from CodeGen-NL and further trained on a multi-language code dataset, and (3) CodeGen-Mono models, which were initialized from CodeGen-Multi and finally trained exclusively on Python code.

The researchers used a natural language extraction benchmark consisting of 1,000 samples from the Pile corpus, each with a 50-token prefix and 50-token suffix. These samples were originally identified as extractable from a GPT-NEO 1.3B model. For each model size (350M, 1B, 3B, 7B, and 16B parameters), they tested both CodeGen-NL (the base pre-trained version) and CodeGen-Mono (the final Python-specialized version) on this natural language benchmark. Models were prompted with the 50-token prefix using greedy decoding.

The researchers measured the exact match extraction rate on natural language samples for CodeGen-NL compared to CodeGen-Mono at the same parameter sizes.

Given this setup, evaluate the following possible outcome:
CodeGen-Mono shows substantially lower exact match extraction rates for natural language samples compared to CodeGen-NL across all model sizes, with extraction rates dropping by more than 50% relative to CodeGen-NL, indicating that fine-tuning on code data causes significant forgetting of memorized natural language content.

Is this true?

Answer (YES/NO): NO